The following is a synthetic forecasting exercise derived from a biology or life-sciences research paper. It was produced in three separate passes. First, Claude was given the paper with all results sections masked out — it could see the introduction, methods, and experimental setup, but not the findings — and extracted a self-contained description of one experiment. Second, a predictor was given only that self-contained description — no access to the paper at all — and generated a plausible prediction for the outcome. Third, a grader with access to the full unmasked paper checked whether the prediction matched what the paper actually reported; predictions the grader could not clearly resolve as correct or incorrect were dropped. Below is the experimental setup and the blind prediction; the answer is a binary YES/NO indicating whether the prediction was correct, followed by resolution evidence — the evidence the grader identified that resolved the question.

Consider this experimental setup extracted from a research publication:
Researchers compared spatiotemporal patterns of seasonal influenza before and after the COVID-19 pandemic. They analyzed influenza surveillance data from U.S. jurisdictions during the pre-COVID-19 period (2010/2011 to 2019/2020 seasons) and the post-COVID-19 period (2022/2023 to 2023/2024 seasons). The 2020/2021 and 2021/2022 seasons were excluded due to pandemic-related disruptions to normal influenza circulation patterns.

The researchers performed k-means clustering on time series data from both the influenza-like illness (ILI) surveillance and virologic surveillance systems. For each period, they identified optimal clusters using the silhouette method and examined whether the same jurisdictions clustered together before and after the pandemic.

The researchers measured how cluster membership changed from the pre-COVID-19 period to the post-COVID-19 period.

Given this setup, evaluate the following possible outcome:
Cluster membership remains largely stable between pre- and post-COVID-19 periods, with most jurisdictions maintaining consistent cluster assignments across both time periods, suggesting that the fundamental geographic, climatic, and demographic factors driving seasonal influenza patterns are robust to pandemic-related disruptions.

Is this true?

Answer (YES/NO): YES